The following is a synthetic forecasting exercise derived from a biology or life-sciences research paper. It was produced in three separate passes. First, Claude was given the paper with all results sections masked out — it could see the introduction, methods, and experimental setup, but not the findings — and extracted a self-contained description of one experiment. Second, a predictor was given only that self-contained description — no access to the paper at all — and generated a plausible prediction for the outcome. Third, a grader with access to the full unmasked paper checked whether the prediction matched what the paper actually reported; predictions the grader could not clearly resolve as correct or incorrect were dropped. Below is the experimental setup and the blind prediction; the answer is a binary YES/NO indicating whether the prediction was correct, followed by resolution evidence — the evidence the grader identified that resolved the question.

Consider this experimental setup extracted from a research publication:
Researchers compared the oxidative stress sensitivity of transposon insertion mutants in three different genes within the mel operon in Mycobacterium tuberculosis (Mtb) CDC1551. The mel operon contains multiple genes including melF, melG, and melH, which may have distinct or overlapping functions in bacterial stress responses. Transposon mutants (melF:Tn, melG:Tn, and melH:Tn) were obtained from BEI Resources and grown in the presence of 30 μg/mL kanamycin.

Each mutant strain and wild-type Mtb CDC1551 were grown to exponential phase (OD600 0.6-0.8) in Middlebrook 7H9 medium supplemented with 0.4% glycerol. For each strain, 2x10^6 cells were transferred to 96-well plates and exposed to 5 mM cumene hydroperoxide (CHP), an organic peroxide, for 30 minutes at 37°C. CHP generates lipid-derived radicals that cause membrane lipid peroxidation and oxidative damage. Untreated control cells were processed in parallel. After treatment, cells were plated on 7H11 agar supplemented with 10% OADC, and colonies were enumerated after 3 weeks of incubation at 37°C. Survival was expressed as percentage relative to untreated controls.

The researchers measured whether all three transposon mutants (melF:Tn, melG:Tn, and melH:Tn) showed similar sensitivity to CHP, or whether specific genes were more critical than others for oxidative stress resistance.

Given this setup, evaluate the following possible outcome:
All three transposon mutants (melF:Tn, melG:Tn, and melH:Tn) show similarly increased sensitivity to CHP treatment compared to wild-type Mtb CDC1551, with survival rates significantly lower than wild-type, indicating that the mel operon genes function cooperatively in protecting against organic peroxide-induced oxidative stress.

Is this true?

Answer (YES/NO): NO